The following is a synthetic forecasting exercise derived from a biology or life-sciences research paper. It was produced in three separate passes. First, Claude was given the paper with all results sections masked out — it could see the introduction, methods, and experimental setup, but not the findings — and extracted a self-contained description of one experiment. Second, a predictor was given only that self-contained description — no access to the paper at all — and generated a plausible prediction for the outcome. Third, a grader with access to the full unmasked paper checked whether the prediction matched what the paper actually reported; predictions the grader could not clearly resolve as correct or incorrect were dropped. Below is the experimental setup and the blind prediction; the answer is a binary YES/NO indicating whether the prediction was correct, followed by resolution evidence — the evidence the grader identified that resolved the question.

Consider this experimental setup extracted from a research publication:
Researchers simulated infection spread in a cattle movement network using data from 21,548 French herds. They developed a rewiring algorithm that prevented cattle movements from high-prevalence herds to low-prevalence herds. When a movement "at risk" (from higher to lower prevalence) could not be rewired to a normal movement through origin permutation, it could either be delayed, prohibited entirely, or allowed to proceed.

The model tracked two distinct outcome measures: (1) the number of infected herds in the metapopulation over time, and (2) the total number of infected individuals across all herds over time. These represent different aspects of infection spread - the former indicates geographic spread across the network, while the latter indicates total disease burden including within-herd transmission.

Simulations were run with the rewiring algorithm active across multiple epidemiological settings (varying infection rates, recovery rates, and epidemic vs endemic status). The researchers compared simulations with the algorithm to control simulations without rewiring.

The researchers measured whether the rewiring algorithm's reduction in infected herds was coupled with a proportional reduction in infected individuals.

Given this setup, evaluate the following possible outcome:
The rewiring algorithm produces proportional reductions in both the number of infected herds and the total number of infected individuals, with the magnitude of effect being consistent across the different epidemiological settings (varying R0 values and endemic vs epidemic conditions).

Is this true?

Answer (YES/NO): NO